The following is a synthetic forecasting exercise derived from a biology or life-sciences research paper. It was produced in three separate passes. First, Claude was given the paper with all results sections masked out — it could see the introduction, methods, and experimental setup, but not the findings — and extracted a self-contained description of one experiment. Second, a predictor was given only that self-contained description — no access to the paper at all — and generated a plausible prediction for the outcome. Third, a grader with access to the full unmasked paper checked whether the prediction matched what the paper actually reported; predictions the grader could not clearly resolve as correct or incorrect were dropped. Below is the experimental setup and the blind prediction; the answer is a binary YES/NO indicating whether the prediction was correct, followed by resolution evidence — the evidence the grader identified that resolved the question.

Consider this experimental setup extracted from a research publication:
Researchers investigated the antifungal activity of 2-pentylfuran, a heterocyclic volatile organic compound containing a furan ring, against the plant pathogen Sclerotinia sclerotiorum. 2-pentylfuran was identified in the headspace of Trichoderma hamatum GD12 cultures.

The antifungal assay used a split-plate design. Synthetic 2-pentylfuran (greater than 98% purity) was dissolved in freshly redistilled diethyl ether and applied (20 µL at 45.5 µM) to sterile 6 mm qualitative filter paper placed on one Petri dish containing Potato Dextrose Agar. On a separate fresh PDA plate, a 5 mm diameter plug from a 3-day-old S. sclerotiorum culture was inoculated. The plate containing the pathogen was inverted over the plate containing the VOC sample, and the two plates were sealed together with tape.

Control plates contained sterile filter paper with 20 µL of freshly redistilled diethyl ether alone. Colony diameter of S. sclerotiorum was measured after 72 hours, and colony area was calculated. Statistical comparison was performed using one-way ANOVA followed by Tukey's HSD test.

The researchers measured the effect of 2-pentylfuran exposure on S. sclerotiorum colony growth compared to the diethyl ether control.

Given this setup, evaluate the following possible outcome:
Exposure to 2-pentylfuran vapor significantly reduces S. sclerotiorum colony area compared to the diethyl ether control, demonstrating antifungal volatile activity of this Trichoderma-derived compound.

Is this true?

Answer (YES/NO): YES